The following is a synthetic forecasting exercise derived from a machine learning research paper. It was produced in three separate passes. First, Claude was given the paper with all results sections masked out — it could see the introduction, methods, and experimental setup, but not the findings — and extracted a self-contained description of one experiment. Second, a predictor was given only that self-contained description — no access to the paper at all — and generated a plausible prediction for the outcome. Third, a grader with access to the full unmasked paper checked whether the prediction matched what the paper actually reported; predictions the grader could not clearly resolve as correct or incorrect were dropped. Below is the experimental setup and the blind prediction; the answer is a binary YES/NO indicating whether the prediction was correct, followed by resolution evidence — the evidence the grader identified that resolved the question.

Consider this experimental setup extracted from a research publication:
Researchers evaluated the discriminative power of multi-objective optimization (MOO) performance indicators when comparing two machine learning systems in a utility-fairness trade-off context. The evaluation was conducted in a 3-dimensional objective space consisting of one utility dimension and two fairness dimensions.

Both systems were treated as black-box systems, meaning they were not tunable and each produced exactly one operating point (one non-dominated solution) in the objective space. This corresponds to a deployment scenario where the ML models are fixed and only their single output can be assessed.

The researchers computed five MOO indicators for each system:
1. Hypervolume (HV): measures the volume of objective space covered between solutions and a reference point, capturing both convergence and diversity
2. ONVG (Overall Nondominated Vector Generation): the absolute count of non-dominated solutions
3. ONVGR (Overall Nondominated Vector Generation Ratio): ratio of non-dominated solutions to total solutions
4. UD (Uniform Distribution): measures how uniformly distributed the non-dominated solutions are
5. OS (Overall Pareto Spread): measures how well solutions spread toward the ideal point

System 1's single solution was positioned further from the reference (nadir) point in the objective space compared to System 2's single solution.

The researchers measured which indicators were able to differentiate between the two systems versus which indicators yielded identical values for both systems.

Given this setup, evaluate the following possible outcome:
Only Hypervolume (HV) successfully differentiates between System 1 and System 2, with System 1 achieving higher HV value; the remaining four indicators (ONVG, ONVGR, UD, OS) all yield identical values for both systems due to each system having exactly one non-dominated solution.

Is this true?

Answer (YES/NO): NO